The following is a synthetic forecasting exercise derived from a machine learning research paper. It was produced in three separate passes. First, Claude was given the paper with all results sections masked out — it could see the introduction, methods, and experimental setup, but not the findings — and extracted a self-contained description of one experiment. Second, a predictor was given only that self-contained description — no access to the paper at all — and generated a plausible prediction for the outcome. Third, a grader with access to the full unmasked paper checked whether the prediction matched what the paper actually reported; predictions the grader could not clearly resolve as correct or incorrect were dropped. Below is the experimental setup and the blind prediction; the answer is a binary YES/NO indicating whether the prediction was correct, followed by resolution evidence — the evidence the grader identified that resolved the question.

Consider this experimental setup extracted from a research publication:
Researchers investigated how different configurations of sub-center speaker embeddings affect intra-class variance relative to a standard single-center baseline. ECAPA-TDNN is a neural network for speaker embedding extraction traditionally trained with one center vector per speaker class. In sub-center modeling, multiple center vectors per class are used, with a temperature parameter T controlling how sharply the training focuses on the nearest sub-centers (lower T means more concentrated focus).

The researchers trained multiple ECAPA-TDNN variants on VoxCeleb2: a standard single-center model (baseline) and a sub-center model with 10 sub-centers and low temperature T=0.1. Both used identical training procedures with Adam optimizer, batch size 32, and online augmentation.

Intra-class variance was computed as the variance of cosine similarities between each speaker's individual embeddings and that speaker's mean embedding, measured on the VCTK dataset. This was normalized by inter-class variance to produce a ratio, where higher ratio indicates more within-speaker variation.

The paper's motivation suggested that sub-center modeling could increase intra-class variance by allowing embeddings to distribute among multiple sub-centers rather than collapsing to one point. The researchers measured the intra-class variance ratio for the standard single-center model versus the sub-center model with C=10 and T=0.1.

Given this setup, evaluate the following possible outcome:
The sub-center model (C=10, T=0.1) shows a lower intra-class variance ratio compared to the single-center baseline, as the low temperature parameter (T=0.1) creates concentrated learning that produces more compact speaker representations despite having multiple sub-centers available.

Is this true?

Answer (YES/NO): YES